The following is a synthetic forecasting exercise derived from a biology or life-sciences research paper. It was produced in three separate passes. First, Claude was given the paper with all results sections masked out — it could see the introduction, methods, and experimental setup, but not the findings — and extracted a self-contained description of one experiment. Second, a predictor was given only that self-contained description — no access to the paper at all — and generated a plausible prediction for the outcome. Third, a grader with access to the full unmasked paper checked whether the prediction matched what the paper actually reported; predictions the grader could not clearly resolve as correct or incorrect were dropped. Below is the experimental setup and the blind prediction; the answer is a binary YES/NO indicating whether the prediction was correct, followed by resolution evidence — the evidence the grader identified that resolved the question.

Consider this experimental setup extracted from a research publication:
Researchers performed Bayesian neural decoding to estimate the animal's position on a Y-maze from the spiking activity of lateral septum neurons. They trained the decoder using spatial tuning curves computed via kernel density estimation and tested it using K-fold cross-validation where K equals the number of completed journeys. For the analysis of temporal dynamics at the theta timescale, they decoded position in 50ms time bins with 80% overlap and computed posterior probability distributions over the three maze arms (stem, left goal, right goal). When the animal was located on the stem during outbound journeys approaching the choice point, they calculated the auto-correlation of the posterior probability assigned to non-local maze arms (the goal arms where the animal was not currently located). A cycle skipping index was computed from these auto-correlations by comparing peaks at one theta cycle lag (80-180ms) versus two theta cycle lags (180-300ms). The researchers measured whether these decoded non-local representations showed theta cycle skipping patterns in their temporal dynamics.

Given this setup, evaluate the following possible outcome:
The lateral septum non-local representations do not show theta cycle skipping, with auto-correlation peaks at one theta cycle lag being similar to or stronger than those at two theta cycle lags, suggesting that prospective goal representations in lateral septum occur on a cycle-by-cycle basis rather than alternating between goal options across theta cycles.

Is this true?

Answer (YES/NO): NO